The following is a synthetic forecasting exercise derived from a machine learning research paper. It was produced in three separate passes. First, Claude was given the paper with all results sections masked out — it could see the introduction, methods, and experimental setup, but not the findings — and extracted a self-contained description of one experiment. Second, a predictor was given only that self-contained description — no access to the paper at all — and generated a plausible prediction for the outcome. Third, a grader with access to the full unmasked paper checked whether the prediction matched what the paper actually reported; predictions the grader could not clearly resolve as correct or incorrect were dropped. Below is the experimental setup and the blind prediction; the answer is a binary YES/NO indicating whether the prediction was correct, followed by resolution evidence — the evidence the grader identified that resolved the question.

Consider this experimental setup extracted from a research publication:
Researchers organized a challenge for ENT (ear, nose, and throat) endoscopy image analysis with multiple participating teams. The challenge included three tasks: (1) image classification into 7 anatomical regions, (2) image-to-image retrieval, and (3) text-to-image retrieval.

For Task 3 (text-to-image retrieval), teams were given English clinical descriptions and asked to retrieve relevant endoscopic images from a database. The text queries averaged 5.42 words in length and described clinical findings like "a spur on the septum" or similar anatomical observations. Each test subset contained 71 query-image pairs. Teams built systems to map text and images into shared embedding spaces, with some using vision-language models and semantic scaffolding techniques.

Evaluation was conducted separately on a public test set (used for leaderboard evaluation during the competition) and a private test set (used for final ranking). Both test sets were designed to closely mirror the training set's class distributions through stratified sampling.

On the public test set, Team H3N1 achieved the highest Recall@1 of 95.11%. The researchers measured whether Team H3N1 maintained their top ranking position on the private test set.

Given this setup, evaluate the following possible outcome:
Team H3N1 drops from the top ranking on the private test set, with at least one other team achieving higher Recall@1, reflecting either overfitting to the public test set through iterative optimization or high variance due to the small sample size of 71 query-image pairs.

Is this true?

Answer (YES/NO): YES